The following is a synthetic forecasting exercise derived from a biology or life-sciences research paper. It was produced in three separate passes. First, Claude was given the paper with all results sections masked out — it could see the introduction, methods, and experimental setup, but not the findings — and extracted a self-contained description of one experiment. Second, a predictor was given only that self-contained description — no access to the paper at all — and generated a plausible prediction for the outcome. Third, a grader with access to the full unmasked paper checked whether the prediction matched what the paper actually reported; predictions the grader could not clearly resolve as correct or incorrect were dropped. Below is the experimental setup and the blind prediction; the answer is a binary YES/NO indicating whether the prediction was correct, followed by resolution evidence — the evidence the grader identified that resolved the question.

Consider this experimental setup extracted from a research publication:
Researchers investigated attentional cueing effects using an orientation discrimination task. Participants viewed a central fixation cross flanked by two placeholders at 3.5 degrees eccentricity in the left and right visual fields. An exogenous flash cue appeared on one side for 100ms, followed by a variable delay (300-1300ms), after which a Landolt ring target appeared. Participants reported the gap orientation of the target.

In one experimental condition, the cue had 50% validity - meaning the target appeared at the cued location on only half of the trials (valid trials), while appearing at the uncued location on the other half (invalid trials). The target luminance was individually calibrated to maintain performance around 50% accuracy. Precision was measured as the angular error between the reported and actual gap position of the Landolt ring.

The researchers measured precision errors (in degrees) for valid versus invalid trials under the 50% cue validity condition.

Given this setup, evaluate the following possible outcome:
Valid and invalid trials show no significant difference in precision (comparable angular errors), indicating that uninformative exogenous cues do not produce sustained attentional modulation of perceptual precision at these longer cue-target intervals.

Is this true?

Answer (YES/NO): NO